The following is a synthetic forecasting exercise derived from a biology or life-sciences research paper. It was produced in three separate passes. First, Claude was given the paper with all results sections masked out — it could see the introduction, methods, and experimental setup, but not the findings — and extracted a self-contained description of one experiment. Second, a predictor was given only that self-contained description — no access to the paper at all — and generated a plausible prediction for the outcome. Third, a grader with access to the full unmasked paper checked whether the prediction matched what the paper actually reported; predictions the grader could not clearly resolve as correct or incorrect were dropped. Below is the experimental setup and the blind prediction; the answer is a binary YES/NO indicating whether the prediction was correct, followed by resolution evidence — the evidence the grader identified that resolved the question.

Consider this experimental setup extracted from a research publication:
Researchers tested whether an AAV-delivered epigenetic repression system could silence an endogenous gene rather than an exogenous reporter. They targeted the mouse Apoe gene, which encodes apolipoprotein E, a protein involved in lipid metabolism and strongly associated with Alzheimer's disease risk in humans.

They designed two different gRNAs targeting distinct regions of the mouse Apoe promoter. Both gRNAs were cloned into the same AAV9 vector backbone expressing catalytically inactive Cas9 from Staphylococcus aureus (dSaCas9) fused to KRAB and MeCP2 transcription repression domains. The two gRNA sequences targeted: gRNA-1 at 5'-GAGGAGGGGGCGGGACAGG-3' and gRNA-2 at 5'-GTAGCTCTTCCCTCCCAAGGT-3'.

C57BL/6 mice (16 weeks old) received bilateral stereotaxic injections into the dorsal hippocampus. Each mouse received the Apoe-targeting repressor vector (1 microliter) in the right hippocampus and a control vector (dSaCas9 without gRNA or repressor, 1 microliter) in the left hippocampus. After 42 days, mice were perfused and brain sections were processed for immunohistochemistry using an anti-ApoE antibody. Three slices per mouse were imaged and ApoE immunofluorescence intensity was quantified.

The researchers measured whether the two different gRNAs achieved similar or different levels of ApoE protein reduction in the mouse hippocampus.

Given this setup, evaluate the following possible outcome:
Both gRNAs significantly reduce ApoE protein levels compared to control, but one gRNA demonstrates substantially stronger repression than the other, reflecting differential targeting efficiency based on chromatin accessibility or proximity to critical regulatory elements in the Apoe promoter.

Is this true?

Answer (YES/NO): NO